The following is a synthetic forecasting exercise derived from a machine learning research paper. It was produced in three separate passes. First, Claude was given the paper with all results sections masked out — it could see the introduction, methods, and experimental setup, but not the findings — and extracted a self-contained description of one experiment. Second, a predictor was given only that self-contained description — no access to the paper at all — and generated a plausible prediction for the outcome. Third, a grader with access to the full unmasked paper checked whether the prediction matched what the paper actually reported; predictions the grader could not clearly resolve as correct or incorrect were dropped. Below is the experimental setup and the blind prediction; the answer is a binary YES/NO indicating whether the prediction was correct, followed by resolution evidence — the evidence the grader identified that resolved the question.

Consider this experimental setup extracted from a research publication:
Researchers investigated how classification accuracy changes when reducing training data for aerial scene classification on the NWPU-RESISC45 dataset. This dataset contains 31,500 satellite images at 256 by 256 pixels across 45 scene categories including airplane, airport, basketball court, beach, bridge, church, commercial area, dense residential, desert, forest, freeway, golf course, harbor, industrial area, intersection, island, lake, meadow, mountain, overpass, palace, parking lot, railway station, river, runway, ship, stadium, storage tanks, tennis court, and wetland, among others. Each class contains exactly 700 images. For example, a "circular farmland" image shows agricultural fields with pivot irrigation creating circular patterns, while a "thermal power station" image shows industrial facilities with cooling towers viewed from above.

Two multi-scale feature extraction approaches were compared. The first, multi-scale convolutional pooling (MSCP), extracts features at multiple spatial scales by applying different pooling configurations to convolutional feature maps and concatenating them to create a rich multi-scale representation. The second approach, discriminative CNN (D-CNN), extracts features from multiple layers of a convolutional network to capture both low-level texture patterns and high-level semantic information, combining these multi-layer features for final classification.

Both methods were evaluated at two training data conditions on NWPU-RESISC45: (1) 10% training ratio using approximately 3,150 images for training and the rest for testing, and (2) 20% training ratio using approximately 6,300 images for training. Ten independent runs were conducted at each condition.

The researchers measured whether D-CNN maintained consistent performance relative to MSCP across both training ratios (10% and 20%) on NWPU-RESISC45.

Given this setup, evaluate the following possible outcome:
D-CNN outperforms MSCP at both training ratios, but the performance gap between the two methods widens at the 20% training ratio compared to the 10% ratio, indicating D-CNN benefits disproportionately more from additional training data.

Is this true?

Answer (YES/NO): NO